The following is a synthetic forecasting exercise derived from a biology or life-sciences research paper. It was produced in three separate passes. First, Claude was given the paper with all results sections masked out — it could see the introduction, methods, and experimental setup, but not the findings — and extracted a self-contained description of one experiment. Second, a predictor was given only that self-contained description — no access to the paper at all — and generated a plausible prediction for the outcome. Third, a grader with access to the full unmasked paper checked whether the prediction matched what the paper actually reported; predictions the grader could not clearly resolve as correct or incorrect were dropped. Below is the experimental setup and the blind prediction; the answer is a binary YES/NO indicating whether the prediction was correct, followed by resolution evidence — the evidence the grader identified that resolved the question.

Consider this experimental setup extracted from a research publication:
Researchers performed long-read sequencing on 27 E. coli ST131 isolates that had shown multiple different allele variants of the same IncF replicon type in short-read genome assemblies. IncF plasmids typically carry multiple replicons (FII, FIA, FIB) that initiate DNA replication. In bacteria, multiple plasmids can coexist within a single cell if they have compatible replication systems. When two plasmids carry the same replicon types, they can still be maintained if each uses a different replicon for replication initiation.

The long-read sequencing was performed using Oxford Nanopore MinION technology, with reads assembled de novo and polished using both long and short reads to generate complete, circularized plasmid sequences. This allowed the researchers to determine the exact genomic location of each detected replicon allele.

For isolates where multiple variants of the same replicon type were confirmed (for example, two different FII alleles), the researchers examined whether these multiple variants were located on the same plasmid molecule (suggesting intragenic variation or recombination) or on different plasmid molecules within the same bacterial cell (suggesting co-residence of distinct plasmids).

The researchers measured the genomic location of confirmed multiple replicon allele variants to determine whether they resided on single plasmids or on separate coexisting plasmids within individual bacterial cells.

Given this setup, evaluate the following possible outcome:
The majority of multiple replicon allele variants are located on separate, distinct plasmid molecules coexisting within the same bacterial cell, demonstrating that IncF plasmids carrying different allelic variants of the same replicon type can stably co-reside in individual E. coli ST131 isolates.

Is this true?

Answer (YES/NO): NO